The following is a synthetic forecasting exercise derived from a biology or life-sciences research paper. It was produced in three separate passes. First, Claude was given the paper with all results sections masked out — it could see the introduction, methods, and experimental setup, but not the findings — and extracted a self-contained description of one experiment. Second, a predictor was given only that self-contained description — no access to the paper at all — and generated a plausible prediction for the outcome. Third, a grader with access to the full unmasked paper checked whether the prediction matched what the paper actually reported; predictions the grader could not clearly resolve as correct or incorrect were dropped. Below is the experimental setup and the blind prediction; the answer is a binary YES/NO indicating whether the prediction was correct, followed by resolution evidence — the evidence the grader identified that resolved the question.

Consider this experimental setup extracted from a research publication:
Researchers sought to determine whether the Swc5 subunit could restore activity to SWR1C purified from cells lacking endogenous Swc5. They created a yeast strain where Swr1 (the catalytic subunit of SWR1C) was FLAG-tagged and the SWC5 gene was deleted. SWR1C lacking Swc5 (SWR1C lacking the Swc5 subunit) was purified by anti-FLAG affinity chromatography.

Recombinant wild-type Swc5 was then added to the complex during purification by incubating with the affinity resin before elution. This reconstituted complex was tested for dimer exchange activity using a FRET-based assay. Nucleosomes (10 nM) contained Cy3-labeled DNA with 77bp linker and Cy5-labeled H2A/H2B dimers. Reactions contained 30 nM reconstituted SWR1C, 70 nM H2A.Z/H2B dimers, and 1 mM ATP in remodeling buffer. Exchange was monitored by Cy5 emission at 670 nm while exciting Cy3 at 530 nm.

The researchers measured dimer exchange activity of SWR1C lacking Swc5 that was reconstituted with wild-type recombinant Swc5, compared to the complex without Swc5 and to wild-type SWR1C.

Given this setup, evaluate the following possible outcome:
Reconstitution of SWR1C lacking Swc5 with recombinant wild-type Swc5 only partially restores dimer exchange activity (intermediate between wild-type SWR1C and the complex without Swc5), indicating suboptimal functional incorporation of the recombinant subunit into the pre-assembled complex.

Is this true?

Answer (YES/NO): NO